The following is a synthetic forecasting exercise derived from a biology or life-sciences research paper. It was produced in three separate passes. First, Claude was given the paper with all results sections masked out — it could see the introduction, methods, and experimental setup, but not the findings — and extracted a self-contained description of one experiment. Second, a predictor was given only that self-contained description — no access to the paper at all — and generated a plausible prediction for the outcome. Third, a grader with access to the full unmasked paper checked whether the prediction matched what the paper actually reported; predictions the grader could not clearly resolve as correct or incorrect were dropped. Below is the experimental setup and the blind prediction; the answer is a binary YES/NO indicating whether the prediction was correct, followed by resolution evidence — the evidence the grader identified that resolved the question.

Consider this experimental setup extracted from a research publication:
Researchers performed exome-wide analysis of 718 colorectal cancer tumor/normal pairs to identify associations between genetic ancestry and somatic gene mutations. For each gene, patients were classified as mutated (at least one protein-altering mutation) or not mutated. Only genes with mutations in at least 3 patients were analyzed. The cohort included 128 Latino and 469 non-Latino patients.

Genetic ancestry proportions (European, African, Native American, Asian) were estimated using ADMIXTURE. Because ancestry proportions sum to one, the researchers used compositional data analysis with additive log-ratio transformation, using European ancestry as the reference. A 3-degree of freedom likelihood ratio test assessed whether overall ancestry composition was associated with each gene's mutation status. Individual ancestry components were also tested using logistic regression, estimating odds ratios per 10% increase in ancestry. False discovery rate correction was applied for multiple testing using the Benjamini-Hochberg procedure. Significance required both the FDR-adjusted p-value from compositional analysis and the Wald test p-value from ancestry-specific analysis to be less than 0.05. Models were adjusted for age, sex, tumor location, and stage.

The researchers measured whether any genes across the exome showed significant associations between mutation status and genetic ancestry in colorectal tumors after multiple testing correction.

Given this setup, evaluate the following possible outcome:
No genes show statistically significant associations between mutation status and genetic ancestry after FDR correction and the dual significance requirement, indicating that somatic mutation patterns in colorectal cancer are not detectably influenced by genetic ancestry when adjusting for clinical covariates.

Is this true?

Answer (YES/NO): NO